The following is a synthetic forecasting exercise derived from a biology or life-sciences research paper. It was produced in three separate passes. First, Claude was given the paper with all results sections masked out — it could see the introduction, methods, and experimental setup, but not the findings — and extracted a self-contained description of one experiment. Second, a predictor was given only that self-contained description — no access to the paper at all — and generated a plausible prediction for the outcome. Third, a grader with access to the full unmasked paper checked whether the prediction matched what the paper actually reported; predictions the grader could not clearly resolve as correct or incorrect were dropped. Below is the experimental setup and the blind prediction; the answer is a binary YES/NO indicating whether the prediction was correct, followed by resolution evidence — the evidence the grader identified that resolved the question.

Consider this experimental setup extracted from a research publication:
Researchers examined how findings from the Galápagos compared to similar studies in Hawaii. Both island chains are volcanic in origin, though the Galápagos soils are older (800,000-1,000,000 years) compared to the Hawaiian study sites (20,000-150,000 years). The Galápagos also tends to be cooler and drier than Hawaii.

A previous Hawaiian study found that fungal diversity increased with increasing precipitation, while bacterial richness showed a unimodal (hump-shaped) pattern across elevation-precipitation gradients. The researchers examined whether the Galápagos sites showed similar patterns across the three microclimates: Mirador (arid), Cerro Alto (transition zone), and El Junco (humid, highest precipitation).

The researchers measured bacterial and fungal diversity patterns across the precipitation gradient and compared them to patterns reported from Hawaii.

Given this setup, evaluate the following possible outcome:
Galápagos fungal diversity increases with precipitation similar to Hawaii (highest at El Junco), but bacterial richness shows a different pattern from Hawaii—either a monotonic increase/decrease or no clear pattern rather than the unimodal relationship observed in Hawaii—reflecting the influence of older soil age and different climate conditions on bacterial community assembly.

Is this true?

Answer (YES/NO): NO